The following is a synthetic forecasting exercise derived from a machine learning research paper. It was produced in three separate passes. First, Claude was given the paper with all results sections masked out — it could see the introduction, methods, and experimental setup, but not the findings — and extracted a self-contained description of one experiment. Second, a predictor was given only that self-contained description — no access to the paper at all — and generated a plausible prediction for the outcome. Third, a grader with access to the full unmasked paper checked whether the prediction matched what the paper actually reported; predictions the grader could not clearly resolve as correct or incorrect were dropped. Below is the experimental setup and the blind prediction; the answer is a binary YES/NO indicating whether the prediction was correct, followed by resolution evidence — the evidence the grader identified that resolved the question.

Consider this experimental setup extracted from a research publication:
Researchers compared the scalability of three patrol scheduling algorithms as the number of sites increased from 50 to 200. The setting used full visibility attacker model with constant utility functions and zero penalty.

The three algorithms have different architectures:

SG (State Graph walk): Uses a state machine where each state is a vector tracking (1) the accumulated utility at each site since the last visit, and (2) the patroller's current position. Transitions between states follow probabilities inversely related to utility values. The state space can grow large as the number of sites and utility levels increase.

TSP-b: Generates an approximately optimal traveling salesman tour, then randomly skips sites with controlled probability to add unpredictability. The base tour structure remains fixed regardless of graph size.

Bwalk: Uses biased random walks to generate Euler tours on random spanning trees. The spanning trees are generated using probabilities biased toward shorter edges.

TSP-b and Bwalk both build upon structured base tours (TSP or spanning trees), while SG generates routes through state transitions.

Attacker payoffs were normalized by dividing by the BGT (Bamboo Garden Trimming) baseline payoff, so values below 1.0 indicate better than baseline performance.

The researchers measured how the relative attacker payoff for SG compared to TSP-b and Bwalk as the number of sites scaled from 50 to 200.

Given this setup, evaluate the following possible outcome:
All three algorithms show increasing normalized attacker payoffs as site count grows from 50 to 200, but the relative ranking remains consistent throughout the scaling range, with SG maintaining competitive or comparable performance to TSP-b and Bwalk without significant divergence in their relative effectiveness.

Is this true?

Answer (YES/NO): NO